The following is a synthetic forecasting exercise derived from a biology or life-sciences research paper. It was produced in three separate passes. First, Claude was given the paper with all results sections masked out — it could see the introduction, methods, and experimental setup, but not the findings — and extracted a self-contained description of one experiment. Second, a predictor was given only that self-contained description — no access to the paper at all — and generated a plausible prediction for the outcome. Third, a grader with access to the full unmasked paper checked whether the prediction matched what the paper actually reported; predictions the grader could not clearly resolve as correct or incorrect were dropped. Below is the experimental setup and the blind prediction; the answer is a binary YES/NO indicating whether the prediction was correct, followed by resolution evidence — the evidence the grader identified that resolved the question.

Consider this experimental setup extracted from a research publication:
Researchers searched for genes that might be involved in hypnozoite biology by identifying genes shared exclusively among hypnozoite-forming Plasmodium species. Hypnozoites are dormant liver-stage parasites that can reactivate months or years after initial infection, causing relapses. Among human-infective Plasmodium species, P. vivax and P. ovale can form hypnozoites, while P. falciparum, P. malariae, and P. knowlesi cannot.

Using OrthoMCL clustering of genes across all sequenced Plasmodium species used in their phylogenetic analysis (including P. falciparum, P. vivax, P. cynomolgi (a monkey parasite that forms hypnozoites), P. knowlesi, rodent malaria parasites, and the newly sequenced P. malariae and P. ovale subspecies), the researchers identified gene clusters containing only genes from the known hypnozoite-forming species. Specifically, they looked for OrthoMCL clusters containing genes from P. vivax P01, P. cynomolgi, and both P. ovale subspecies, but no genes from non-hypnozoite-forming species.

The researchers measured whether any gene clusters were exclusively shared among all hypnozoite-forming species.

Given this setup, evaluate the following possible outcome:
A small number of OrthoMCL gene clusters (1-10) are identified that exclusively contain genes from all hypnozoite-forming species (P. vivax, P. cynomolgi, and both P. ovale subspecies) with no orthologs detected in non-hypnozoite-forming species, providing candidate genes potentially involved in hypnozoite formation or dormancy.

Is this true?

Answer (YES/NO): NO